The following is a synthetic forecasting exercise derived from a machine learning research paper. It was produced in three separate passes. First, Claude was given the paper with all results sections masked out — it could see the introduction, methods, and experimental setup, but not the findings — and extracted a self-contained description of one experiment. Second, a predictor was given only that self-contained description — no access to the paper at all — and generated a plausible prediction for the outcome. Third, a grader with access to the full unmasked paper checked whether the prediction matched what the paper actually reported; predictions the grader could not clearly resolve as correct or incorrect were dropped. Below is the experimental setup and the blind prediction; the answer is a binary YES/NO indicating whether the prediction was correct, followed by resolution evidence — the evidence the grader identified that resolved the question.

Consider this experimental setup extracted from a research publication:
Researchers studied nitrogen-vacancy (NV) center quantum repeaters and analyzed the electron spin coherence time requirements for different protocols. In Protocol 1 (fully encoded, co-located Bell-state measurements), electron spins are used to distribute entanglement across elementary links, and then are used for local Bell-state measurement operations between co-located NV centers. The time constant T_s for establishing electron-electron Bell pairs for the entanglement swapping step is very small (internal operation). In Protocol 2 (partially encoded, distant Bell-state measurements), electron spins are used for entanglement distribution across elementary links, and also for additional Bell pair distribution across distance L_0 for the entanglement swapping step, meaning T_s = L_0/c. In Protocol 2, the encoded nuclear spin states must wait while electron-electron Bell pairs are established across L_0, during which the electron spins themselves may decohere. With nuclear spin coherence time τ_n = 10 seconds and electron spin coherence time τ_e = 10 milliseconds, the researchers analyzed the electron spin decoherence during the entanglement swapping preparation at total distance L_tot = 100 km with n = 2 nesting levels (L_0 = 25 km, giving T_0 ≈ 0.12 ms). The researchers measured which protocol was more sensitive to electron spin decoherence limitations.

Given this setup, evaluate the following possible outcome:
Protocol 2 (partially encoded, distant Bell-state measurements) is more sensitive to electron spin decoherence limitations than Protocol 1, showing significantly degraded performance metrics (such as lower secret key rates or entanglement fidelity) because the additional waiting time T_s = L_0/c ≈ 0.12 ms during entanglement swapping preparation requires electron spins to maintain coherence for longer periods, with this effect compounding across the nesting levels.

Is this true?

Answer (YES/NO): NO